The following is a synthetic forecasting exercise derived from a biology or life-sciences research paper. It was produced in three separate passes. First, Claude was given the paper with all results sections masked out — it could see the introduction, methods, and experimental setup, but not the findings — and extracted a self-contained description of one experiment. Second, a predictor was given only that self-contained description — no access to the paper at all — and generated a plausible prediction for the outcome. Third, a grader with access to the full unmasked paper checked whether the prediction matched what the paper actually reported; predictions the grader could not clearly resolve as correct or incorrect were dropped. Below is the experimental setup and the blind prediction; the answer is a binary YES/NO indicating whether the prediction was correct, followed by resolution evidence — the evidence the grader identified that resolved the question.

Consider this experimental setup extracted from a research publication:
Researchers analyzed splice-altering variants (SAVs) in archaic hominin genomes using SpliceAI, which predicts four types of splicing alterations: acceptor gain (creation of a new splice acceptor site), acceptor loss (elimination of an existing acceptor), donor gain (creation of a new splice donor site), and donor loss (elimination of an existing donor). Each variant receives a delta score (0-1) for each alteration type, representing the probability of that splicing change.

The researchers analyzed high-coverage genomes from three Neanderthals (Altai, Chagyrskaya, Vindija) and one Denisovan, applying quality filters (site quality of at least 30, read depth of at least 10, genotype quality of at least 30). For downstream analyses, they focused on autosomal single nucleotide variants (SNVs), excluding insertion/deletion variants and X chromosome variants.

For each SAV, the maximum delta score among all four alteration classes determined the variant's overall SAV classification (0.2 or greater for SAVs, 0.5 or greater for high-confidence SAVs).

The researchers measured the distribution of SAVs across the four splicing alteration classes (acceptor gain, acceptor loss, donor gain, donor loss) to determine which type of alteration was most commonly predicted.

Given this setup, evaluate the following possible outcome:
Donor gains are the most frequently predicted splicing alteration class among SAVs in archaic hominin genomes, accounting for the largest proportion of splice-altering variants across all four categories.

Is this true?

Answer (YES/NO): YES